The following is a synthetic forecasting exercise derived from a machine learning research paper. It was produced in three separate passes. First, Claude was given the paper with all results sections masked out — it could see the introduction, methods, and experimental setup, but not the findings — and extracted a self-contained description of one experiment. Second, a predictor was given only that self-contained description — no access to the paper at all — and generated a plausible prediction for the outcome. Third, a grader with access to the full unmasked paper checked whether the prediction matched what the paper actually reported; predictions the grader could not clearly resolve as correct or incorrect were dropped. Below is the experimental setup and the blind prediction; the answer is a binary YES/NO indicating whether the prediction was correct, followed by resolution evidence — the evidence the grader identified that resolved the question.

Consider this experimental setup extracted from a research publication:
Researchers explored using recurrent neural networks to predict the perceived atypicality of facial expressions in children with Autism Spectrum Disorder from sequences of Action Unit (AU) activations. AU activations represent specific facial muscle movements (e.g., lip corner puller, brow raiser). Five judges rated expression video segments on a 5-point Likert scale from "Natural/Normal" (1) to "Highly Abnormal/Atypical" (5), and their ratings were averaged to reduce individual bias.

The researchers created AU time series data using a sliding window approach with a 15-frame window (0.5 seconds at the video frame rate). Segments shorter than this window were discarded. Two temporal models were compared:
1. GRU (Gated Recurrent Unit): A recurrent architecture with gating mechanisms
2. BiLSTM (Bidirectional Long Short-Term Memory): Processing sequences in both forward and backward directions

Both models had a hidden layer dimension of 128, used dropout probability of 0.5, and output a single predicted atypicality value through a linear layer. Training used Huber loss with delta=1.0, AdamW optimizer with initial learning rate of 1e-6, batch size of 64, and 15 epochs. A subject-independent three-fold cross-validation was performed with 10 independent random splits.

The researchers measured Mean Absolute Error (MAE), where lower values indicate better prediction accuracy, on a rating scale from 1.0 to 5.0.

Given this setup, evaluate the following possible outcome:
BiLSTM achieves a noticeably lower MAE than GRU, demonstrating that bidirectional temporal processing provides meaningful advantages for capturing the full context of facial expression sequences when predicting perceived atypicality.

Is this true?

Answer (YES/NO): NO